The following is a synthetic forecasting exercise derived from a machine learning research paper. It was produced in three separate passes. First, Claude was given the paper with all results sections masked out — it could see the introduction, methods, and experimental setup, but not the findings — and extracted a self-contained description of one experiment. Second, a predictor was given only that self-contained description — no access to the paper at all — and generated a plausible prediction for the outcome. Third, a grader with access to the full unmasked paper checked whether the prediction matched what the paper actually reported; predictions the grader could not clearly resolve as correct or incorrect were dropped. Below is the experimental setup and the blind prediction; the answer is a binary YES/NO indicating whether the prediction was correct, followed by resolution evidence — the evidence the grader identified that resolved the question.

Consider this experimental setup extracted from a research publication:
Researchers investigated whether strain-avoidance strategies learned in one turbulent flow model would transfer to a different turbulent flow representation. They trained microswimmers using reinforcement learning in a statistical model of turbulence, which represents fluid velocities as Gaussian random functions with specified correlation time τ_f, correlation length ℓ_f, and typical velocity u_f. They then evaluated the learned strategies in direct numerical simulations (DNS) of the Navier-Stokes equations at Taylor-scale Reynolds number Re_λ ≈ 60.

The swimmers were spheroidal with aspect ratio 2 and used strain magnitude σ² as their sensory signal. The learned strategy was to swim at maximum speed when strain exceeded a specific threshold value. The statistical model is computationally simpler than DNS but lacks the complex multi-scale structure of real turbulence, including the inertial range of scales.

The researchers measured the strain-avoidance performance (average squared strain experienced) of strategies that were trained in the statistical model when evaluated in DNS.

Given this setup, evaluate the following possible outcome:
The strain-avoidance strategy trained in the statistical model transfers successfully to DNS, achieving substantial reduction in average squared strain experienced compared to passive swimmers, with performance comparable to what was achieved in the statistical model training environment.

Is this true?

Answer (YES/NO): YES